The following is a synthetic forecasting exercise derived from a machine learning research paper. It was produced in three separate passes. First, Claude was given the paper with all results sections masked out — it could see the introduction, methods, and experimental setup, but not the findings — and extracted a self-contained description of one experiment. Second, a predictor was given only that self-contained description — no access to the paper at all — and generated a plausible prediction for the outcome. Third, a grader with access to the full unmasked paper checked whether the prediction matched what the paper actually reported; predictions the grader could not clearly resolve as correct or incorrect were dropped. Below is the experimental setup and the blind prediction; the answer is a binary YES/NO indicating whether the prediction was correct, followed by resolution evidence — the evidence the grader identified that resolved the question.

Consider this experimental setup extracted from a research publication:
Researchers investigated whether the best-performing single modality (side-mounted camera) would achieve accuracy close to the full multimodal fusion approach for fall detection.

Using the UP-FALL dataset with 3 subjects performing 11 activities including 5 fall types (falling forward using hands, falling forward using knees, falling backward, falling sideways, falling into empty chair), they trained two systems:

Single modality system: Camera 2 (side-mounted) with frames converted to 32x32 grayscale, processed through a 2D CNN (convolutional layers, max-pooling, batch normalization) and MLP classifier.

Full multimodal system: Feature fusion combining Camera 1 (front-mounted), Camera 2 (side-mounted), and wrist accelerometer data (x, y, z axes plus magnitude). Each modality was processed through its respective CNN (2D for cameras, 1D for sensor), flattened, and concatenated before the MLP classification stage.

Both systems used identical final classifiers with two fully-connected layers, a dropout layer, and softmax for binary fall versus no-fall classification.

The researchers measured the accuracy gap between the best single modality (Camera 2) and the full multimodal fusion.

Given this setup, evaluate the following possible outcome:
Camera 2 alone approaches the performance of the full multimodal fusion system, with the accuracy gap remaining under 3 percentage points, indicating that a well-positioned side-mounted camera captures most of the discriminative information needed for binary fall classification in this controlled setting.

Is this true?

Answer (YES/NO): YES